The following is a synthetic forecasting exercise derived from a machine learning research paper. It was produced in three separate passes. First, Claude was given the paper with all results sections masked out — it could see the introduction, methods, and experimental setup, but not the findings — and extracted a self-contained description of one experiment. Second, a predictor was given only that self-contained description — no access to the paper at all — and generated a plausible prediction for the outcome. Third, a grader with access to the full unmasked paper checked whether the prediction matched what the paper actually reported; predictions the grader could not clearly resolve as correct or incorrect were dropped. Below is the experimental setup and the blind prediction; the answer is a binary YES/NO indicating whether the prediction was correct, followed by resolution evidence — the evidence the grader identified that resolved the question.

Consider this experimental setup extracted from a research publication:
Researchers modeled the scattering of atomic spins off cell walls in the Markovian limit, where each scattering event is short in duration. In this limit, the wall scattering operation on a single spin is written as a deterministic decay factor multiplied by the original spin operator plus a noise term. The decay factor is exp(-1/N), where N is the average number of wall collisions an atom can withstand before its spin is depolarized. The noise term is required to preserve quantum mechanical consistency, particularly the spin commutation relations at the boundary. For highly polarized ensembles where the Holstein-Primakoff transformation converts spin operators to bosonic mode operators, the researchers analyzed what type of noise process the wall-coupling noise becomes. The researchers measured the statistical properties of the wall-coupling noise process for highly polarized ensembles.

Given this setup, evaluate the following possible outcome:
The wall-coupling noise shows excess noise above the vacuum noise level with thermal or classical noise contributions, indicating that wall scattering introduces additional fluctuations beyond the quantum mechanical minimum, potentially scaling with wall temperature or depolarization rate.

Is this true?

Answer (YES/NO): NO